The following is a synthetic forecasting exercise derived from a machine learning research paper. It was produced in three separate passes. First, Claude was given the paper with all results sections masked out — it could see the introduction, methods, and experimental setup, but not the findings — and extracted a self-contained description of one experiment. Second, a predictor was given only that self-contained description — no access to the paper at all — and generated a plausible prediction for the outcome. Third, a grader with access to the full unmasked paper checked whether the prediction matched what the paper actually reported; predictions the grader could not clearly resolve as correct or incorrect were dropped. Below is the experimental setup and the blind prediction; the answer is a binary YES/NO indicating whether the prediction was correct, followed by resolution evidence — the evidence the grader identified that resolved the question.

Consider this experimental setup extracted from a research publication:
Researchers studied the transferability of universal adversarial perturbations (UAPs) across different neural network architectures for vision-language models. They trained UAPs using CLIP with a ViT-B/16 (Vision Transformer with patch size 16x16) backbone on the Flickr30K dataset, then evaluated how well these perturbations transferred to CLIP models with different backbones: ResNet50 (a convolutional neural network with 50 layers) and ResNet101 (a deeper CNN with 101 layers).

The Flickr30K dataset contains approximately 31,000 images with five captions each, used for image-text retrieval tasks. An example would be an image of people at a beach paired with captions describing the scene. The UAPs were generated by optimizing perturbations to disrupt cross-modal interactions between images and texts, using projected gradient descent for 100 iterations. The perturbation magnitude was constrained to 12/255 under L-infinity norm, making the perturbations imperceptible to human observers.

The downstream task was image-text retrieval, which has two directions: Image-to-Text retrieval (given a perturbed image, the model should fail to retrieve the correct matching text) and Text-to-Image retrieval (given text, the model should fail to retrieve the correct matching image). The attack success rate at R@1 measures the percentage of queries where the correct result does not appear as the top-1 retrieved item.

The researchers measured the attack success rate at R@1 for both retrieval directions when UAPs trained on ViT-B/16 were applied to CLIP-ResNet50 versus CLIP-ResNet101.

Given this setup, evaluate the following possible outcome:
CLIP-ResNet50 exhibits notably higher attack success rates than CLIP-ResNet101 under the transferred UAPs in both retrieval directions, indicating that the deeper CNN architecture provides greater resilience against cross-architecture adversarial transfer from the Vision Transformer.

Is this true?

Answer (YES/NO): YES